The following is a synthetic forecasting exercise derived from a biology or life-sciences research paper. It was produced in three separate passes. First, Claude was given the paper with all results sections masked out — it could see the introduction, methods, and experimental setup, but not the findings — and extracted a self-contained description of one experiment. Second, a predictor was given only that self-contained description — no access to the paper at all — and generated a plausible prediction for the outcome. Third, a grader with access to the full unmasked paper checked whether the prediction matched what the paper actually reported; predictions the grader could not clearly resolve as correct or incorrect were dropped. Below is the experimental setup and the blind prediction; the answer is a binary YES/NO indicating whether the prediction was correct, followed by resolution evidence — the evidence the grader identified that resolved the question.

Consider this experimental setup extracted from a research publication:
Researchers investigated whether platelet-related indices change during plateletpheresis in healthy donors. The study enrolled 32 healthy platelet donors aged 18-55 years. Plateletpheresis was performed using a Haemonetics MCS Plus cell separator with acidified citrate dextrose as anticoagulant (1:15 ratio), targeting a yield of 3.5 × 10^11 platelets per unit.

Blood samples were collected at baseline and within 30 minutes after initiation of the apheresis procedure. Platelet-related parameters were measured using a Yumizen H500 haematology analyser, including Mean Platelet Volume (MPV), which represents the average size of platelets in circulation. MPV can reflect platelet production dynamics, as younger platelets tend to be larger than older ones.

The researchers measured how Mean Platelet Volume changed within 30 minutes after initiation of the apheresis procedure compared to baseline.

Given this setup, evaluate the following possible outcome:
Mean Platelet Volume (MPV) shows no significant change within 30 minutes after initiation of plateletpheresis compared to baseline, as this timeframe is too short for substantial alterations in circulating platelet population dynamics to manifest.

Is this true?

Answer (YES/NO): YES